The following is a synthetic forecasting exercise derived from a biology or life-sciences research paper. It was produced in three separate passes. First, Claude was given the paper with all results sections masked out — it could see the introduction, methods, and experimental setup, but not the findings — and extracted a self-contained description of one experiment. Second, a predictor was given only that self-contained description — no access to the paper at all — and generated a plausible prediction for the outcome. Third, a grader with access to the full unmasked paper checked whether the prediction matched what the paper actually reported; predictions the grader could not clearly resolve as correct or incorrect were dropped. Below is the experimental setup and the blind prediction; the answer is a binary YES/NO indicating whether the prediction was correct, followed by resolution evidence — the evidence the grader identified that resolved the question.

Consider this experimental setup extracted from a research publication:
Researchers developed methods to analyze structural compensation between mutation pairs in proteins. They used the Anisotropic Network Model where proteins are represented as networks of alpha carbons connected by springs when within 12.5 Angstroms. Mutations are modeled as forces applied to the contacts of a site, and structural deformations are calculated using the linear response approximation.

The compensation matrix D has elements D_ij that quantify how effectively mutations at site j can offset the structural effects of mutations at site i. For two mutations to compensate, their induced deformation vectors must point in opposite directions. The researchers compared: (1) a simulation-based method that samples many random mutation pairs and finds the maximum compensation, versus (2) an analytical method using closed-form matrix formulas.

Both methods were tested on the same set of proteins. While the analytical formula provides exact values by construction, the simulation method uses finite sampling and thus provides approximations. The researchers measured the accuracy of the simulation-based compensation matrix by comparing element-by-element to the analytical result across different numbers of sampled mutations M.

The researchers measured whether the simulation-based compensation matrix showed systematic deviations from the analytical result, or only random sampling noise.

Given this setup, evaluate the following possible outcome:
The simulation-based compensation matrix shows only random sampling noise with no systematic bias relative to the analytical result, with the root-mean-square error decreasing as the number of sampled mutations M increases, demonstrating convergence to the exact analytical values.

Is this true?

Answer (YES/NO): YES